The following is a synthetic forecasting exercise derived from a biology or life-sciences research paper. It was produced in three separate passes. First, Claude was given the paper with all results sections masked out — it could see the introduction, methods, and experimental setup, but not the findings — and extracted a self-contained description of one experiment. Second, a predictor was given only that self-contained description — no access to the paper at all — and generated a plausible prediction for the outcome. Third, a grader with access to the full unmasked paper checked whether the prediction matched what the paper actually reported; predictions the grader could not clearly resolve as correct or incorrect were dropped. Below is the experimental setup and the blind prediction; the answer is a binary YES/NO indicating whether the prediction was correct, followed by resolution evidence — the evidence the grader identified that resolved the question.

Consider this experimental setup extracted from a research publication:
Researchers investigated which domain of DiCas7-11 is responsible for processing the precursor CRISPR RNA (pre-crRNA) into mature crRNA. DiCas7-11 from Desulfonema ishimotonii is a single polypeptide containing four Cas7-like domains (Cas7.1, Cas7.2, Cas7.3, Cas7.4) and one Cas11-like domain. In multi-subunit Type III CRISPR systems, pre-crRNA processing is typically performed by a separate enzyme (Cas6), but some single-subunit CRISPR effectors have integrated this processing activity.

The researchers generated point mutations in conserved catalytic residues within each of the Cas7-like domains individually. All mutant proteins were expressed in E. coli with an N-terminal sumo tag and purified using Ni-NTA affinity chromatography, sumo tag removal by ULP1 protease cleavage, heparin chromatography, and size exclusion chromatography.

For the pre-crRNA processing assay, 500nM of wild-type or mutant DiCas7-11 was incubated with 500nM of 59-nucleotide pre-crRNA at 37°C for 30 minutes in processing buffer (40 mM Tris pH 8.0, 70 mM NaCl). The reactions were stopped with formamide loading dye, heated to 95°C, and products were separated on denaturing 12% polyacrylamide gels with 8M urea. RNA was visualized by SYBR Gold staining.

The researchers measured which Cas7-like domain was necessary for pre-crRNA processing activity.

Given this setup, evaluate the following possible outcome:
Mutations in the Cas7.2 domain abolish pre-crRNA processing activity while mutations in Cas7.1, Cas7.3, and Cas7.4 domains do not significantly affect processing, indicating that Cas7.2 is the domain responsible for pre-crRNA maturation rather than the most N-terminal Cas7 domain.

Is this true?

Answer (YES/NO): NO